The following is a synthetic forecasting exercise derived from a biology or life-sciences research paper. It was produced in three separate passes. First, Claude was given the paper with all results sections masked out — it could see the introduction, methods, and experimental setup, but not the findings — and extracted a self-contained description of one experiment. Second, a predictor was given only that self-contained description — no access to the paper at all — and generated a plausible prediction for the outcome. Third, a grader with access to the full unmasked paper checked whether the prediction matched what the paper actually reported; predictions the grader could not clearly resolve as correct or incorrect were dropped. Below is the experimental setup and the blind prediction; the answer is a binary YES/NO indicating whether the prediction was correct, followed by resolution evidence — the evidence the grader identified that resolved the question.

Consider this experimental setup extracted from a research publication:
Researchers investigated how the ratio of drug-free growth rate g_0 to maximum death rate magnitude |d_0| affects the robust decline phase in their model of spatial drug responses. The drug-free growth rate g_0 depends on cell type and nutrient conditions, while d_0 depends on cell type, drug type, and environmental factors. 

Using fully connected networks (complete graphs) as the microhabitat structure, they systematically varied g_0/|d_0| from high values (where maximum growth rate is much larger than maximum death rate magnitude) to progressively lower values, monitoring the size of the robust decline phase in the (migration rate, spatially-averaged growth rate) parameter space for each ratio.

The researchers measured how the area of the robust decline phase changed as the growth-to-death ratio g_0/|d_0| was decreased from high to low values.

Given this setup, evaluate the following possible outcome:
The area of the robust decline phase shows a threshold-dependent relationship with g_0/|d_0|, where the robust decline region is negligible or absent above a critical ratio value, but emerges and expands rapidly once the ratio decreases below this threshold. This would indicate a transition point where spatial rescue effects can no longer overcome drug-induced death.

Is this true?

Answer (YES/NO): NO